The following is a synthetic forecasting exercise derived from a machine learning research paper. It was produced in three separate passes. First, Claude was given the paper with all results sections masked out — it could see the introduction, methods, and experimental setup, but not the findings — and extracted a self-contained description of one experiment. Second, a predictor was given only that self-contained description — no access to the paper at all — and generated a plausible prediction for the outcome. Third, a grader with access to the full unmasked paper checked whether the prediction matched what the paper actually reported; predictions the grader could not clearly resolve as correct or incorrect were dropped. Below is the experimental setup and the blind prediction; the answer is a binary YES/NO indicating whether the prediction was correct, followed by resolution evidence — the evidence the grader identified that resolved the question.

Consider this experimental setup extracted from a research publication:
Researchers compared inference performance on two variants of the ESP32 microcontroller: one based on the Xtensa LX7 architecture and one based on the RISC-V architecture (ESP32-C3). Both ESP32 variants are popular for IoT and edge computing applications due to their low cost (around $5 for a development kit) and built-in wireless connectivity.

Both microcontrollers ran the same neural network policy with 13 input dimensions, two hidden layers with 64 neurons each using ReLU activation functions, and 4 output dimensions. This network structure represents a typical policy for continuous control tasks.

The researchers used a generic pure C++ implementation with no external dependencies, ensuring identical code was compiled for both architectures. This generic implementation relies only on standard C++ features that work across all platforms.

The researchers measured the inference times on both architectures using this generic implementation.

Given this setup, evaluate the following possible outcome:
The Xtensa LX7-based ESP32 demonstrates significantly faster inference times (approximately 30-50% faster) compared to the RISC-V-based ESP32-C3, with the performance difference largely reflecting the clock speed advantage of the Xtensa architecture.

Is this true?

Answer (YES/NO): NO